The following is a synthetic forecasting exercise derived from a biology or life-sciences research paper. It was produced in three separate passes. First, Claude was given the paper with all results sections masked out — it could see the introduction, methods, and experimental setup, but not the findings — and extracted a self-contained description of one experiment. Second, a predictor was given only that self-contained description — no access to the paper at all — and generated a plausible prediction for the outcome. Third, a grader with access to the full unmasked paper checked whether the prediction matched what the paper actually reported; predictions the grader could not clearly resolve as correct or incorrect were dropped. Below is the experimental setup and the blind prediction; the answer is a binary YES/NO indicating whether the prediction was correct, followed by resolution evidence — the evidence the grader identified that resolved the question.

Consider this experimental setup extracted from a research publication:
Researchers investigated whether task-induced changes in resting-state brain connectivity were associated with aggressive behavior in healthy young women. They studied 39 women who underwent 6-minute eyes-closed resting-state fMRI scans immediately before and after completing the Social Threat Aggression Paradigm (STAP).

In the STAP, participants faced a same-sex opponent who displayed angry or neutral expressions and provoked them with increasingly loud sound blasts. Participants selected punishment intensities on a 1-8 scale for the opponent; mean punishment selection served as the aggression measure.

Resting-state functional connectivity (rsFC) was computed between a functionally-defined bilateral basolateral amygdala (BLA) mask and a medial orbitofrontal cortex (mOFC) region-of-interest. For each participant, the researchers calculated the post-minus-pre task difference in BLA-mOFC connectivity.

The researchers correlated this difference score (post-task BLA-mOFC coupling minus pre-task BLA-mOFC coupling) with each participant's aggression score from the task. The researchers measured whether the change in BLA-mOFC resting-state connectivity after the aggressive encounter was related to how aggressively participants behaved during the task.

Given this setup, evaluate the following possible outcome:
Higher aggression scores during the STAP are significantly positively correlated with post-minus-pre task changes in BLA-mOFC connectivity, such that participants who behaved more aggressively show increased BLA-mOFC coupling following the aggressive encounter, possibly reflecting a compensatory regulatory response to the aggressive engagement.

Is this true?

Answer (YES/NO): NO